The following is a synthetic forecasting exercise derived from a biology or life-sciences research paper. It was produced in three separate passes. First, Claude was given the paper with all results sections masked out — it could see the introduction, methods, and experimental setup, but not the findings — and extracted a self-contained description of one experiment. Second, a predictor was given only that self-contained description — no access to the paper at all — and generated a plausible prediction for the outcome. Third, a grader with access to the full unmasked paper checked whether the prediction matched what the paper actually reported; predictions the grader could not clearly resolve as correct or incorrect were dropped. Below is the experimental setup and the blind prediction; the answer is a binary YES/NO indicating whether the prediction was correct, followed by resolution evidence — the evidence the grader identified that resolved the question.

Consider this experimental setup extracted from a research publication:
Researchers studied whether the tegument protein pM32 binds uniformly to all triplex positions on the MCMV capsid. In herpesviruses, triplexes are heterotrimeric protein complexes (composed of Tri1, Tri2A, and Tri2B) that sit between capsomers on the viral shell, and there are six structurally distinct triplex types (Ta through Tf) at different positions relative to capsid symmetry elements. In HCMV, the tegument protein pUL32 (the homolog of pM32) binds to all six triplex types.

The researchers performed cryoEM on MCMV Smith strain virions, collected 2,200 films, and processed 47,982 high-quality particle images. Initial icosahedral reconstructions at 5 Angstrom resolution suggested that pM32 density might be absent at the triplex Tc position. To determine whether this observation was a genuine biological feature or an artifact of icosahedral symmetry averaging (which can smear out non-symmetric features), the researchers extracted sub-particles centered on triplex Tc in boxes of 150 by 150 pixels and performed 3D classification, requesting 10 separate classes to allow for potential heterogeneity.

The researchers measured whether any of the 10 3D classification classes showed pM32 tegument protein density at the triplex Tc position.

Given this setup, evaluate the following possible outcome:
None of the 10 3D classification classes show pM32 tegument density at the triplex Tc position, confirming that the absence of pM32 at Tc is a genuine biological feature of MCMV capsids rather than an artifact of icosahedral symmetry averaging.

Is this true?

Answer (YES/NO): YES